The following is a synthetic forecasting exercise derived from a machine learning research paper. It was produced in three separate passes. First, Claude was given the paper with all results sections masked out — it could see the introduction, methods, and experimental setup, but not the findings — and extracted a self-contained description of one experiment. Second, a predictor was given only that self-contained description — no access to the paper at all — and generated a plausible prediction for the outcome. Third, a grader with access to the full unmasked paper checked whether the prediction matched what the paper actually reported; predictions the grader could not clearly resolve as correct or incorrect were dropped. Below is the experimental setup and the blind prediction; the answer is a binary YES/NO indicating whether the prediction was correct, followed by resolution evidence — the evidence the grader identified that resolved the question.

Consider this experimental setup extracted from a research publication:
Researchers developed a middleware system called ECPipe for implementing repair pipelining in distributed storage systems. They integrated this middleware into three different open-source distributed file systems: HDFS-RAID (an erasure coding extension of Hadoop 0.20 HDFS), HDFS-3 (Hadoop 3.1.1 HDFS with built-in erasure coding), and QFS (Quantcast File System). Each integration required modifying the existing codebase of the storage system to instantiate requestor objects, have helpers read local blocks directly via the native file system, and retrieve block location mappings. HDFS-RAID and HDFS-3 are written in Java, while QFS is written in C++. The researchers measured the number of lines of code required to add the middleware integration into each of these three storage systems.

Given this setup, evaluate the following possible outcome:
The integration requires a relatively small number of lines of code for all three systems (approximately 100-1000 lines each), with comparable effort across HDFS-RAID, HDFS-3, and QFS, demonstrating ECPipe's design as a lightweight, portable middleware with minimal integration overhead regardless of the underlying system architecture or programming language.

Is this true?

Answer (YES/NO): YES